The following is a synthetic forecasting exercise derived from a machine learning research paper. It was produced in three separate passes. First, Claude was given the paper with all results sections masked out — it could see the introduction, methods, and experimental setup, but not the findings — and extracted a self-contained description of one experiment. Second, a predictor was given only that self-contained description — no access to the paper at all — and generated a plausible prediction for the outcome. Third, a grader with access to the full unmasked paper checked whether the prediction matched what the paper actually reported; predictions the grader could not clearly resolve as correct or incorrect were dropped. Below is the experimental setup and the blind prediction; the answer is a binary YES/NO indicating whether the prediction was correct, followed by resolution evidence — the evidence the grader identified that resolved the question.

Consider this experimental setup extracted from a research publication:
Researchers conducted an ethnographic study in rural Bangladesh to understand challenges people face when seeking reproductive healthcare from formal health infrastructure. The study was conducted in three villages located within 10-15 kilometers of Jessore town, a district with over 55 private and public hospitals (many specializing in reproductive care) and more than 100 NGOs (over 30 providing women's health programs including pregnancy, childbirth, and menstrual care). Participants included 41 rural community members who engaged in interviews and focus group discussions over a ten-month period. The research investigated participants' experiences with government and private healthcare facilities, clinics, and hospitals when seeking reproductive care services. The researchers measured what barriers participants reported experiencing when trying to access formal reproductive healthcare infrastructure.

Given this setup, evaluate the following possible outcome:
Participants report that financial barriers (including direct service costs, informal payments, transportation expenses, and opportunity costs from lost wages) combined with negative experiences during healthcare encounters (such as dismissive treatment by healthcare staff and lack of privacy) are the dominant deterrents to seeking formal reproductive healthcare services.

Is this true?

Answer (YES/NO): NO